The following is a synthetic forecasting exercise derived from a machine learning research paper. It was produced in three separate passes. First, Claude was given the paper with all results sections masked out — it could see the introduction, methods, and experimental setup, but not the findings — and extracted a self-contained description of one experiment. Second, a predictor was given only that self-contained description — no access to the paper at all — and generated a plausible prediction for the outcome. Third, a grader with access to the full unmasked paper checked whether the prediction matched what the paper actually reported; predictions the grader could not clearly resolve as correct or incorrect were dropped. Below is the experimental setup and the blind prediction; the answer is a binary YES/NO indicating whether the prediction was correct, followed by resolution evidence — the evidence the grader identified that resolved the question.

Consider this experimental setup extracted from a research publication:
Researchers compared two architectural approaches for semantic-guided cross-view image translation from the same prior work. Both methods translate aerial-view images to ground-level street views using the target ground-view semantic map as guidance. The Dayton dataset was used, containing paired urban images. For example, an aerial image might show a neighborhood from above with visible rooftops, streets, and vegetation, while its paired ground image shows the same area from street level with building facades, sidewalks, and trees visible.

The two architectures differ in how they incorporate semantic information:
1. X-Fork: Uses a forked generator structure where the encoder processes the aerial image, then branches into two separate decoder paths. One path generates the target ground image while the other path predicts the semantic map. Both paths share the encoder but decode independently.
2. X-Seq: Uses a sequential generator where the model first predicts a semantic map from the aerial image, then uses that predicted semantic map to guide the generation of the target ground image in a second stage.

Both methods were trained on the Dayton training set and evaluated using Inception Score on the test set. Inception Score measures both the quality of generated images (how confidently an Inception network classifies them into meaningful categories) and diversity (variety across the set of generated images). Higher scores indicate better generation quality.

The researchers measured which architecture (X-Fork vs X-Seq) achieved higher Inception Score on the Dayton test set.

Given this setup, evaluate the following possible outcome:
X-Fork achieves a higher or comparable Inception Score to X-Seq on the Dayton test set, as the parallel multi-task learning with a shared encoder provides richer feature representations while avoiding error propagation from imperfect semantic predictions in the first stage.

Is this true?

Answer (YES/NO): YES